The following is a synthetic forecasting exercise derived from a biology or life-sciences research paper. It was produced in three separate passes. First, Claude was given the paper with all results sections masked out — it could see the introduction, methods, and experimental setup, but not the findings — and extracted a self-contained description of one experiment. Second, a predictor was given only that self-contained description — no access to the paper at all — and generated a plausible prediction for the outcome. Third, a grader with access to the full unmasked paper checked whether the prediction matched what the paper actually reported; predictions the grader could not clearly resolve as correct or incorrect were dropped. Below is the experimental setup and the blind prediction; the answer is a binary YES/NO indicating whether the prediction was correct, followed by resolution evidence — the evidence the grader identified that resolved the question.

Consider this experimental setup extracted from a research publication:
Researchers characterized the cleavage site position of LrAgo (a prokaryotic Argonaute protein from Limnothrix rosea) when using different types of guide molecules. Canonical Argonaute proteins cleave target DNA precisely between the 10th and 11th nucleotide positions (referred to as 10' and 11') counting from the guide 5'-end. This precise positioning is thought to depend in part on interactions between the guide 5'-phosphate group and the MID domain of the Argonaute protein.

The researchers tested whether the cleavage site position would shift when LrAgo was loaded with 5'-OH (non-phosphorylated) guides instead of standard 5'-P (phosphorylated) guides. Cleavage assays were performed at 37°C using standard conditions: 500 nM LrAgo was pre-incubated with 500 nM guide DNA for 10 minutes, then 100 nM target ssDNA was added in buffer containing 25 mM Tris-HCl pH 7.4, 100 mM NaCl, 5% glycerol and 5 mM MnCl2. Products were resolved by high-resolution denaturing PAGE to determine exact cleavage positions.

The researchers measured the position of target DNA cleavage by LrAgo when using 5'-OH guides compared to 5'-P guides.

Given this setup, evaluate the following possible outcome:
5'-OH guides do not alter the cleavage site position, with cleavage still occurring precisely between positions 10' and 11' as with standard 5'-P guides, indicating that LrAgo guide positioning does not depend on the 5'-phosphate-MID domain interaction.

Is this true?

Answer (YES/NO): NO